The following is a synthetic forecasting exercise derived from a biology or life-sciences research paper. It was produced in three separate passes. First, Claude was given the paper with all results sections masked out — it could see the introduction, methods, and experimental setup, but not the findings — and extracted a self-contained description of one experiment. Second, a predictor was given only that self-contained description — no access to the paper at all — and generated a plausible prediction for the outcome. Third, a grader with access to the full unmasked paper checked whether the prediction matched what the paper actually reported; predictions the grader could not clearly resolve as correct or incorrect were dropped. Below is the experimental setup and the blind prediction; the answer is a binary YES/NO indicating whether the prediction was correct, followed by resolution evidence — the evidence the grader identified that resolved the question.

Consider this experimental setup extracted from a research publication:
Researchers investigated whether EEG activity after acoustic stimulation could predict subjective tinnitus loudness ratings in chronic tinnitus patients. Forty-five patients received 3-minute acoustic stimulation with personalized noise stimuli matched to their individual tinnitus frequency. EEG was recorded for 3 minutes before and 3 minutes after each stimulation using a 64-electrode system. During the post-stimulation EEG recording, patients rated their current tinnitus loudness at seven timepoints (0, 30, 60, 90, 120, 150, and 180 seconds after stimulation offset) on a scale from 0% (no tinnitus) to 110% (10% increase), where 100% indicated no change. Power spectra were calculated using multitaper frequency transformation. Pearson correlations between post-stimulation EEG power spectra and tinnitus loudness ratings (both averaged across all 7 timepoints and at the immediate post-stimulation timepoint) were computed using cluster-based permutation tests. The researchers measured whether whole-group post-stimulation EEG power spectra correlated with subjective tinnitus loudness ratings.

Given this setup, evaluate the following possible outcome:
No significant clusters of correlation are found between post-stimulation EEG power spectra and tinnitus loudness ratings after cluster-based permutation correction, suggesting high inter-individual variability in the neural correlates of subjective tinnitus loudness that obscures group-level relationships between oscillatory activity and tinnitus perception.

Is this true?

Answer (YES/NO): YES